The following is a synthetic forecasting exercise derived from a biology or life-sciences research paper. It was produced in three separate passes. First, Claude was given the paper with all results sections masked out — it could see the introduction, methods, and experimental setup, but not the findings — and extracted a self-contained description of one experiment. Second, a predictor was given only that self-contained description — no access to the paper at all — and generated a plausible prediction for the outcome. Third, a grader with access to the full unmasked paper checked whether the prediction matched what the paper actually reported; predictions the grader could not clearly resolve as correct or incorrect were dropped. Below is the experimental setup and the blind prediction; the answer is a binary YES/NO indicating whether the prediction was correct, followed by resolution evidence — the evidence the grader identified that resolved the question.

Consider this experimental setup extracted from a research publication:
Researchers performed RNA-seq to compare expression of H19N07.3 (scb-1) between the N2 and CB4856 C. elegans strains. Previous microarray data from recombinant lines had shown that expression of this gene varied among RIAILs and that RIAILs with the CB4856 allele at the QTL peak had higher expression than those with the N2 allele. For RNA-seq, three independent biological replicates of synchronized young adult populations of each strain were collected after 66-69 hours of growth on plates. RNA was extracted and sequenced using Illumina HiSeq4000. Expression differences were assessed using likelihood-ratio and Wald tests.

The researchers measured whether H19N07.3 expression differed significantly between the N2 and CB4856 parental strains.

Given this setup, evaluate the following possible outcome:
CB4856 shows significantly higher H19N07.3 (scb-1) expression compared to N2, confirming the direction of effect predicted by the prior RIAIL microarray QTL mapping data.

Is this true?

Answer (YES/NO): NO